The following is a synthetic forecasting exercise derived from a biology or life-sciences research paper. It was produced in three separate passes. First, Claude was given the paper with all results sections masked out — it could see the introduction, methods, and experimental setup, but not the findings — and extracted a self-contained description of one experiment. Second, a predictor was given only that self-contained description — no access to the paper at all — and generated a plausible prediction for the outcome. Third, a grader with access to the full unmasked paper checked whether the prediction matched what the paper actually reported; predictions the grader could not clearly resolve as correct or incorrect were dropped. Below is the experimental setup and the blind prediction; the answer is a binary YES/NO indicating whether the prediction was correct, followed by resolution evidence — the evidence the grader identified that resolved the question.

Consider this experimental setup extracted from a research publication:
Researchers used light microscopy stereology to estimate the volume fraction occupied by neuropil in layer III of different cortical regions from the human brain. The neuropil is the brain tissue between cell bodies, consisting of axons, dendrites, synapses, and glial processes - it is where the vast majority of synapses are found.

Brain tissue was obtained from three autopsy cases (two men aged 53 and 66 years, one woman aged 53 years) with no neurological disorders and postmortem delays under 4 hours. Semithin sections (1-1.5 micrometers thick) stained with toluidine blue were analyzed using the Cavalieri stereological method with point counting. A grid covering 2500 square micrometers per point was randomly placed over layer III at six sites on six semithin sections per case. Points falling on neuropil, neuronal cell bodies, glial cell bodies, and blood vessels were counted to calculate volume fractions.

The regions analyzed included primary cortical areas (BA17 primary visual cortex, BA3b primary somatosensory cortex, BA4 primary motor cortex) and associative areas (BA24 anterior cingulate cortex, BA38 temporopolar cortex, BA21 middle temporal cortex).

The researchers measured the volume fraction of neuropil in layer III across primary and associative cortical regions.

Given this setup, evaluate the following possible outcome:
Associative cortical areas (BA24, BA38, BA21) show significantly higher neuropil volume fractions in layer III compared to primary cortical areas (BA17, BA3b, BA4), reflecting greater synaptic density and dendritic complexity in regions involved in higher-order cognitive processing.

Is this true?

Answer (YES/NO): NO